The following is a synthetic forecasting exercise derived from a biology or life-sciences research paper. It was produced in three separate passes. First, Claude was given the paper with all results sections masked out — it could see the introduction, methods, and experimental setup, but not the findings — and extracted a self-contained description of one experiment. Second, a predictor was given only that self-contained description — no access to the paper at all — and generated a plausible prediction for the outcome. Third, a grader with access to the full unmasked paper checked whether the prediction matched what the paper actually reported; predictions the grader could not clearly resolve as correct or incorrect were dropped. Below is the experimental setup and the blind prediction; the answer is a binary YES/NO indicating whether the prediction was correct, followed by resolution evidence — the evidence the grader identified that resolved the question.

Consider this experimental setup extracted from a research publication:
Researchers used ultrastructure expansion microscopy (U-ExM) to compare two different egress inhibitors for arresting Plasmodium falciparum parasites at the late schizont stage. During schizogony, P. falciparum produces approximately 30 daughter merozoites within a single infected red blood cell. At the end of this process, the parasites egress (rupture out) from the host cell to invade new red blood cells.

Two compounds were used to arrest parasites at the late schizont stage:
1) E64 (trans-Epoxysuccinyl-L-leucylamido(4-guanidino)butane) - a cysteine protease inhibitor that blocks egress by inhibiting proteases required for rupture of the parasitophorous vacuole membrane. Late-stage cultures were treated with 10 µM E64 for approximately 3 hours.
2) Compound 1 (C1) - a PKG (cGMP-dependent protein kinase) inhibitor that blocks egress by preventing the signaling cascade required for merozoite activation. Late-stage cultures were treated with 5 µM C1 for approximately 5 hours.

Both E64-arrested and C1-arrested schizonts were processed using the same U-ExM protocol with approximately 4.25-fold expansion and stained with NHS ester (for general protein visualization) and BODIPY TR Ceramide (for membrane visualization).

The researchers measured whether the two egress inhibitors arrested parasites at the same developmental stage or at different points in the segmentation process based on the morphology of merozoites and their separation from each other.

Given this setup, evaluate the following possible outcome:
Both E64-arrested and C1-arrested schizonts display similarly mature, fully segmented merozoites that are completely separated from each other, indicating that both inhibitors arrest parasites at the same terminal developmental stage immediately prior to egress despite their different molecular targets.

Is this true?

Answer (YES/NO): NO